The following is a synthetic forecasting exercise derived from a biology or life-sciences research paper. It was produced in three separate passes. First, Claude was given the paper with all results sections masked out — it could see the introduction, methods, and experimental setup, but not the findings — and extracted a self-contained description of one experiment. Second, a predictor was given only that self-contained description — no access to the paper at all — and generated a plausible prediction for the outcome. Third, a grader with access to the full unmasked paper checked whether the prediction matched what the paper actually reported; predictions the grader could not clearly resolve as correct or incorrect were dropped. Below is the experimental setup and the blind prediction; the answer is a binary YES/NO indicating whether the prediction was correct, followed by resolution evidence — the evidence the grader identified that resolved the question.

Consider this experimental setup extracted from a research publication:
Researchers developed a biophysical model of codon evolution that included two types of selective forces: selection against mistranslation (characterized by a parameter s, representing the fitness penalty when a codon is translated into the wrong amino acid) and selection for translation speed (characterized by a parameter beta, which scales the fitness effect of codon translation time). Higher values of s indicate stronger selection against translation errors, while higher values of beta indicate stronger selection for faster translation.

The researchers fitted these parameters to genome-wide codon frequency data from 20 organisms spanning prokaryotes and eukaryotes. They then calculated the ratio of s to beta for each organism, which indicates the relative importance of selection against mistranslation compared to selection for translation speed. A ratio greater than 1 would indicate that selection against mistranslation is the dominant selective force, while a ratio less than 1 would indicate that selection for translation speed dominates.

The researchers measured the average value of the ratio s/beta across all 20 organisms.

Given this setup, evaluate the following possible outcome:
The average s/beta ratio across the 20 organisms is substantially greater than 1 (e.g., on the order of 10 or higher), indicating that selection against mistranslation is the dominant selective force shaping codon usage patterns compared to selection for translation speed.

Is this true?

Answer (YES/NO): NO